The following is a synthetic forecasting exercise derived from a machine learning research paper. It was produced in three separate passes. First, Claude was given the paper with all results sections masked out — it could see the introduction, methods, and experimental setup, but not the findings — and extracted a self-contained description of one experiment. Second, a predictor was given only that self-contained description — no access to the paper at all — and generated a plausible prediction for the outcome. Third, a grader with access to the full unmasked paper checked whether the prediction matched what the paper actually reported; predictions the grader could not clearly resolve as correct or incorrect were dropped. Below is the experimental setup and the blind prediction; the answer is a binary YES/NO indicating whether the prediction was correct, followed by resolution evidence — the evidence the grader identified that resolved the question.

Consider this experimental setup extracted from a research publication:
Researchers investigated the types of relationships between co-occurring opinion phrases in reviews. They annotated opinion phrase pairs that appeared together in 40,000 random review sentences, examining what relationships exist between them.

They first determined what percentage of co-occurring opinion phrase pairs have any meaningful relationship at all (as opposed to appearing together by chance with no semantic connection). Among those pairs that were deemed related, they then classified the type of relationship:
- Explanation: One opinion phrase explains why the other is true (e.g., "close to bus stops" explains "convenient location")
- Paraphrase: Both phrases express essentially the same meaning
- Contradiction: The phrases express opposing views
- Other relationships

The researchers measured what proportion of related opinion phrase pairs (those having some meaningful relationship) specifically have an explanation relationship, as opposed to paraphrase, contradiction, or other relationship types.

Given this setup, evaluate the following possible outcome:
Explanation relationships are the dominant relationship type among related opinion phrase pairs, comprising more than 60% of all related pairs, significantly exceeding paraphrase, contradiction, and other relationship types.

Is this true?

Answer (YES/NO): YES